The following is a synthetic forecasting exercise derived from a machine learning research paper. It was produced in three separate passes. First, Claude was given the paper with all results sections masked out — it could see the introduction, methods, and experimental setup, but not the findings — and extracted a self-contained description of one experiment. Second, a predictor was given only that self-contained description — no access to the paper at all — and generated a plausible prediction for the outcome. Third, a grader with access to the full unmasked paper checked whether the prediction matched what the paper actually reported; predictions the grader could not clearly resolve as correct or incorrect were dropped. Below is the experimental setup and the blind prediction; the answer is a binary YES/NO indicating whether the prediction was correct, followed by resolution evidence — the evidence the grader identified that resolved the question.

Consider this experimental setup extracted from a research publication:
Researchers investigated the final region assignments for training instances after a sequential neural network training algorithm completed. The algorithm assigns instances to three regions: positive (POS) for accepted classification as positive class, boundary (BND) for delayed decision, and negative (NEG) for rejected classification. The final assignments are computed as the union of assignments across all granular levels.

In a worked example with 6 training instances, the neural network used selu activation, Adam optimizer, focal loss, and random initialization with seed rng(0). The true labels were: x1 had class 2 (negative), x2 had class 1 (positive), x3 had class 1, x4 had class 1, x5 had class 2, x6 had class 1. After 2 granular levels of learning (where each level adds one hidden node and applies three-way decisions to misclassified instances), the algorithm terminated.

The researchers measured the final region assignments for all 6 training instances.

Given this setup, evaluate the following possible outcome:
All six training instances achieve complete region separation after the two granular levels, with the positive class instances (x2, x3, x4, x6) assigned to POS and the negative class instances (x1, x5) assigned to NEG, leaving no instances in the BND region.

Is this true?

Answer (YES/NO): NO